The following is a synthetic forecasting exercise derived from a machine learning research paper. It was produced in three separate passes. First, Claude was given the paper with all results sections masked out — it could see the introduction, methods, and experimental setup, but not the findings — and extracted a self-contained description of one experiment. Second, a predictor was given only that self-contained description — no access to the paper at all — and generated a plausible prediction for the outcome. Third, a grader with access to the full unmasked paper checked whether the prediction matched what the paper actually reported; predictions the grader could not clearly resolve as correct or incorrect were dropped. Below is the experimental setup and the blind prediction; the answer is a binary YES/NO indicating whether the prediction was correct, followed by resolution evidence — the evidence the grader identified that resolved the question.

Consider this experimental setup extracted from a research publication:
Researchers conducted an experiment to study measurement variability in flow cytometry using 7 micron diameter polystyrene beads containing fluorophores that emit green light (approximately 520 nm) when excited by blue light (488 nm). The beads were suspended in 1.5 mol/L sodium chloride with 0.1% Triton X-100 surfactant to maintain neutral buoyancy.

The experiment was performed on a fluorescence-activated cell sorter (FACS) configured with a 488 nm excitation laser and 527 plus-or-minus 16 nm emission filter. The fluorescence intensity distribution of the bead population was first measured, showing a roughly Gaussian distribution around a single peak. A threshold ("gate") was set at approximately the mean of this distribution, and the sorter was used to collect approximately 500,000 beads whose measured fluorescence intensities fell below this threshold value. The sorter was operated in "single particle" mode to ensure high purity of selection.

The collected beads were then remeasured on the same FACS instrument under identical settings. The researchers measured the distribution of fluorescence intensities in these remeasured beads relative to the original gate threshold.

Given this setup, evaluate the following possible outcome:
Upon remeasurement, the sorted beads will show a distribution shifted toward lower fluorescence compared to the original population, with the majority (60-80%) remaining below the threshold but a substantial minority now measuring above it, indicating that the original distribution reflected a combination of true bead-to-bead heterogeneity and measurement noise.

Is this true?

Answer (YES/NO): NO